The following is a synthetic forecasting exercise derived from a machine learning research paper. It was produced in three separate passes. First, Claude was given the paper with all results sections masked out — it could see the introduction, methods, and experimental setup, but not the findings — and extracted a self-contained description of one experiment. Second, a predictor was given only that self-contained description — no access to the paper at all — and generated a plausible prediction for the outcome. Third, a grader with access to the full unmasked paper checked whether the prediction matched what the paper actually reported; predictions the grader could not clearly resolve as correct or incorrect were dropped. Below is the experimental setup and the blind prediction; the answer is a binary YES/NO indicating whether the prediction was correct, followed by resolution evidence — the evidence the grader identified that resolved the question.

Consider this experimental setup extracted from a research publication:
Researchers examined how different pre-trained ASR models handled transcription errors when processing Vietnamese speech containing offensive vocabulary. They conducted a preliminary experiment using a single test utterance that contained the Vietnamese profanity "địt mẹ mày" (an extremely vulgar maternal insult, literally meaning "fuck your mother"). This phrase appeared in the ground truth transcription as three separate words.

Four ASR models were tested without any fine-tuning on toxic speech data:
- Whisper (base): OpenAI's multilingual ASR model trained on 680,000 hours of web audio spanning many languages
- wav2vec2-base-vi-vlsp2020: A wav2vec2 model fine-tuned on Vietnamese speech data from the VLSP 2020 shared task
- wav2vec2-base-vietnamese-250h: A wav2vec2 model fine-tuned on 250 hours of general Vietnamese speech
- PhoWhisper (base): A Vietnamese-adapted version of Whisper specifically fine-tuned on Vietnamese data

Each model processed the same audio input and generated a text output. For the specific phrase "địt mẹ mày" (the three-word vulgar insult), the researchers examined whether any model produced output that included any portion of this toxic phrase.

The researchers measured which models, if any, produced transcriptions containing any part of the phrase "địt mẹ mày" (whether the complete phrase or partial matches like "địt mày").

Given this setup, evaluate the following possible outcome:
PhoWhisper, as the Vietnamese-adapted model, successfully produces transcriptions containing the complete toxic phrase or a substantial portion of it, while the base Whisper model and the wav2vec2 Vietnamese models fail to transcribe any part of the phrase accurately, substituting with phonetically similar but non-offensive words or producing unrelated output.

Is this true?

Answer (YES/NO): NO